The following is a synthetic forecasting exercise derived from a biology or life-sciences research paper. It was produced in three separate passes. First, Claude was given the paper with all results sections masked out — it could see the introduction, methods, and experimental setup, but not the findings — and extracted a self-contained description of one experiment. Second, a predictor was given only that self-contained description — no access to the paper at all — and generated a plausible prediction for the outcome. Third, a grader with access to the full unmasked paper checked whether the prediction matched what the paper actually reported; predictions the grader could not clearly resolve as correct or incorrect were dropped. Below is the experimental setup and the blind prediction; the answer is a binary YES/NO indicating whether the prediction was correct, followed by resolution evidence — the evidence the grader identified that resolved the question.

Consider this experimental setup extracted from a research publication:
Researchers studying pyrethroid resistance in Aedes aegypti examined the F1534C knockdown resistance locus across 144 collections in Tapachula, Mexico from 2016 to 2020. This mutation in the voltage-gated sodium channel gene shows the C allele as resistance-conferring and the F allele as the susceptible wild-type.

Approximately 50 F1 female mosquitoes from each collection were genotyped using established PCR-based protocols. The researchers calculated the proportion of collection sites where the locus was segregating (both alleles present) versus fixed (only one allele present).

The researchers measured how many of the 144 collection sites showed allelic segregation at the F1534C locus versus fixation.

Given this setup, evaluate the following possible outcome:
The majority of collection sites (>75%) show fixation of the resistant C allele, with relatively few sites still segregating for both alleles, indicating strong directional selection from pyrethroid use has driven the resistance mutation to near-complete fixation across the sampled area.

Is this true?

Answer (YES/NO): NO